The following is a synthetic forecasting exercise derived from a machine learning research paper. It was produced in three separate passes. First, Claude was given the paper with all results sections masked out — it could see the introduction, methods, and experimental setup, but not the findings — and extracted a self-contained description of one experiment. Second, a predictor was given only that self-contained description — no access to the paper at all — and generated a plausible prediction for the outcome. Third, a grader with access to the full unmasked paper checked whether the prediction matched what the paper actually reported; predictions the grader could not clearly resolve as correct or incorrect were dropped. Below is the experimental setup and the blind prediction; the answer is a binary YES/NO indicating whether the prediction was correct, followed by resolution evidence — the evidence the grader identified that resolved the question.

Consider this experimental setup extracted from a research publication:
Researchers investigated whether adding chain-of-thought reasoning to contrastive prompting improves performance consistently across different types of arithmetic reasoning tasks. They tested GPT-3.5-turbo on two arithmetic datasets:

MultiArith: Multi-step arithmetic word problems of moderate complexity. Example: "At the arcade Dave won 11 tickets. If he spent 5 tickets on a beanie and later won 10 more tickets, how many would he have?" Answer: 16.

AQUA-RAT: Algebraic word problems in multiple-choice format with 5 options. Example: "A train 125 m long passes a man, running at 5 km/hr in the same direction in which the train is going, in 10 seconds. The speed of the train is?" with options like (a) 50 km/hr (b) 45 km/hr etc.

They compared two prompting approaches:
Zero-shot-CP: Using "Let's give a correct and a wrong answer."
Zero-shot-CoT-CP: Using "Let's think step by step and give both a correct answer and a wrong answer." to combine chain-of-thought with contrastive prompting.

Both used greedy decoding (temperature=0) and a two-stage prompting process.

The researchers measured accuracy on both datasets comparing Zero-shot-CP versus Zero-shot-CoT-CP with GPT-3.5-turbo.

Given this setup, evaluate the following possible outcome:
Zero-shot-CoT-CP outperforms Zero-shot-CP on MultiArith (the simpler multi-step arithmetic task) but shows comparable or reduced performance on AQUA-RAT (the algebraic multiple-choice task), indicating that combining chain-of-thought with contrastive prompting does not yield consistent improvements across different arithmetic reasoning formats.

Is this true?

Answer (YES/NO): NO